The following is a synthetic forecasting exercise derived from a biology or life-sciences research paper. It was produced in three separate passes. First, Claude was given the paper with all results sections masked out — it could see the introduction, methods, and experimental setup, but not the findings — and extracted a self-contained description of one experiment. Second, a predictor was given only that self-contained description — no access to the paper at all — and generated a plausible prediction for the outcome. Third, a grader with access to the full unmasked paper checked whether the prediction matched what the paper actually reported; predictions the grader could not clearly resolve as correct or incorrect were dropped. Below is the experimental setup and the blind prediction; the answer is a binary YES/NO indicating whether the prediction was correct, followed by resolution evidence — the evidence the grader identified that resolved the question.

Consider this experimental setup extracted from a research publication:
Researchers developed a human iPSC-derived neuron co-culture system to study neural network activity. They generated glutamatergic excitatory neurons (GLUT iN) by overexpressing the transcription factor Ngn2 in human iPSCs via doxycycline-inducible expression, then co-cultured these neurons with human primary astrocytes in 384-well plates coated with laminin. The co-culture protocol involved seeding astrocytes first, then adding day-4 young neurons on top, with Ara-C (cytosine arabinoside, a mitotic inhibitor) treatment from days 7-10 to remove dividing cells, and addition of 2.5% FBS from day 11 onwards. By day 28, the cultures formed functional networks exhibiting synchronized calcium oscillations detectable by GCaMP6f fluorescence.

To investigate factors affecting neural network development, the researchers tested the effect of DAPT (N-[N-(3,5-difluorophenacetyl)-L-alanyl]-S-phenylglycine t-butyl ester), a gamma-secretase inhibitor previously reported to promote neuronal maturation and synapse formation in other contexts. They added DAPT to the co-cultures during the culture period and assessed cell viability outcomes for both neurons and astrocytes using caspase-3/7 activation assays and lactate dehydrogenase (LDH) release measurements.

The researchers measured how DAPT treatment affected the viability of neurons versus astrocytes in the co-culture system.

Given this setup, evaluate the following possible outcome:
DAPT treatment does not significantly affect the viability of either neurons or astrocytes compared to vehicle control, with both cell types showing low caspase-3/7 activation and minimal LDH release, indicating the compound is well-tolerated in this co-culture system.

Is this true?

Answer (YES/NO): NO